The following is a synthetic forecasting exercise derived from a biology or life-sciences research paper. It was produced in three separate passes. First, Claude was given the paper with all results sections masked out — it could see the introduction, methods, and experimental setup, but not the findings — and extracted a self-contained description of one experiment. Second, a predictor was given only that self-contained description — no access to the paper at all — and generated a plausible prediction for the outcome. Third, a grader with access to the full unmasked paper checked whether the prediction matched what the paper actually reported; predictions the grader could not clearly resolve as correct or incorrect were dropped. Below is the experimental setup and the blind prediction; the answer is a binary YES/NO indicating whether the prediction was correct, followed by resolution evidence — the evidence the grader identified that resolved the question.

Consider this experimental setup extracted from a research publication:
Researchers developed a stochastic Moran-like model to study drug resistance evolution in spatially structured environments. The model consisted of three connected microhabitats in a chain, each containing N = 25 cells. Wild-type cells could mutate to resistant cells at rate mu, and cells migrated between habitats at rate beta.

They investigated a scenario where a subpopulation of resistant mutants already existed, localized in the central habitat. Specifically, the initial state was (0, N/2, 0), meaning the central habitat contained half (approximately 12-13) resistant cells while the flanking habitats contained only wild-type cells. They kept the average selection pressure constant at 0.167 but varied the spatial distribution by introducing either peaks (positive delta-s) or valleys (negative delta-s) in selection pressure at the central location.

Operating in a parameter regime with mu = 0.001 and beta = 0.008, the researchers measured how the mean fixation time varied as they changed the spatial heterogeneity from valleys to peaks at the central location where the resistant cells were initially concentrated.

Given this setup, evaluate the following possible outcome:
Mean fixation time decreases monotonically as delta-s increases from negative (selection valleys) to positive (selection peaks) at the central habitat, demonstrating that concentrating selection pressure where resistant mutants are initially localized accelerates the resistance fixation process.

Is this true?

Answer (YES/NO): YES